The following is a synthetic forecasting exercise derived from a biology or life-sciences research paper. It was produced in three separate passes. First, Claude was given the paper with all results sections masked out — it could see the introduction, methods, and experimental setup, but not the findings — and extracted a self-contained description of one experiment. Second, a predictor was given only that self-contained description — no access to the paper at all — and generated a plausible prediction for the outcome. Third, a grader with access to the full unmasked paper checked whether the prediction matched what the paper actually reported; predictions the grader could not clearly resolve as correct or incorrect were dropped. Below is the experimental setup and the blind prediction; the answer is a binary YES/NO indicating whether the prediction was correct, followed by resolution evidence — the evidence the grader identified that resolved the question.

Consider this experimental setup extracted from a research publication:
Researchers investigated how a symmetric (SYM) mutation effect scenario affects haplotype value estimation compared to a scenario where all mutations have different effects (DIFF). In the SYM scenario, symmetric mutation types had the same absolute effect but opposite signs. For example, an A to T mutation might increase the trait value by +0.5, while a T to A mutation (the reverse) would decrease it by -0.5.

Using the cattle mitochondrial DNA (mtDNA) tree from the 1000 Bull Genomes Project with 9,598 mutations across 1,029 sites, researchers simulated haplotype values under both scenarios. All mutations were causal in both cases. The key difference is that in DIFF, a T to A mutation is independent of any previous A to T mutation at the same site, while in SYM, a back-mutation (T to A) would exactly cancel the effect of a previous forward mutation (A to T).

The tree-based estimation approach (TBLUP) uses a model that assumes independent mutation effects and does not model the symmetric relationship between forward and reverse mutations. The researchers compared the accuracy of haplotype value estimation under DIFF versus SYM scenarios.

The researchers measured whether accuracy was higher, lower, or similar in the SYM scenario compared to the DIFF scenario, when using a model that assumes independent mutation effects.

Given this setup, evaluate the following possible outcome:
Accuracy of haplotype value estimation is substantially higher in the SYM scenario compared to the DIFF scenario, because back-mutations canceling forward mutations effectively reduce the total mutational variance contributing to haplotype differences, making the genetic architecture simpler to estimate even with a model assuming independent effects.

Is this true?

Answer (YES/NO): NO